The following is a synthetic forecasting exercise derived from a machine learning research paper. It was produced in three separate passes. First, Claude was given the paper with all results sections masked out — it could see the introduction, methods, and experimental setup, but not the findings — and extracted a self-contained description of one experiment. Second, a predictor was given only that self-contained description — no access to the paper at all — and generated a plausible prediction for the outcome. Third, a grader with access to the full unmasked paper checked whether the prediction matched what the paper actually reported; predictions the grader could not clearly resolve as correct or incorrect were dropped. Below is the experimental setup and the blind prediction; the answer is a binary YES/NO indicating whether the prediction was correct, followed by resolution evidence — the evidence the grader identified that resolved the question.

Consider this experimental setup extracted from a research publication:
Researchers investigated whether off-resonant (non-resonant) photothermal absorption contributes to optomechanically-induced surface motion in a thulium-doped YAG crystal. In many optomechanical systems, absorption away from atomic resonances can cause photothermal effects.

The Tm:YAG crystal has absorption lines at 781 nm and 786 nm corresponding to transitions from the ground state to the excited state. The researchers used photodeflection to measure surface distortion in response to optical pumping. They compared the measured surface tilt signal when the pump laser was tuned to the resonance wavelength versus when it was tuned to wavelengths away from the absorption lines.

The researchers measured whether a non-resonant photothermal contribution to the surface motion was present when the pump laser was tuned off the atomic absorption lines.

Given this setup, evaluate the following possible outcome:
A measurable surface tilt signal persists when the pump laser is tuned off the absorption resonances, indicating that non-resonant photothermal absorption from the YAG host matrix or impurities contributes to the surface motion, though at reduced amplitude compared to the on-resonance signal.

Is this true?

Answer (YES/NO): NO